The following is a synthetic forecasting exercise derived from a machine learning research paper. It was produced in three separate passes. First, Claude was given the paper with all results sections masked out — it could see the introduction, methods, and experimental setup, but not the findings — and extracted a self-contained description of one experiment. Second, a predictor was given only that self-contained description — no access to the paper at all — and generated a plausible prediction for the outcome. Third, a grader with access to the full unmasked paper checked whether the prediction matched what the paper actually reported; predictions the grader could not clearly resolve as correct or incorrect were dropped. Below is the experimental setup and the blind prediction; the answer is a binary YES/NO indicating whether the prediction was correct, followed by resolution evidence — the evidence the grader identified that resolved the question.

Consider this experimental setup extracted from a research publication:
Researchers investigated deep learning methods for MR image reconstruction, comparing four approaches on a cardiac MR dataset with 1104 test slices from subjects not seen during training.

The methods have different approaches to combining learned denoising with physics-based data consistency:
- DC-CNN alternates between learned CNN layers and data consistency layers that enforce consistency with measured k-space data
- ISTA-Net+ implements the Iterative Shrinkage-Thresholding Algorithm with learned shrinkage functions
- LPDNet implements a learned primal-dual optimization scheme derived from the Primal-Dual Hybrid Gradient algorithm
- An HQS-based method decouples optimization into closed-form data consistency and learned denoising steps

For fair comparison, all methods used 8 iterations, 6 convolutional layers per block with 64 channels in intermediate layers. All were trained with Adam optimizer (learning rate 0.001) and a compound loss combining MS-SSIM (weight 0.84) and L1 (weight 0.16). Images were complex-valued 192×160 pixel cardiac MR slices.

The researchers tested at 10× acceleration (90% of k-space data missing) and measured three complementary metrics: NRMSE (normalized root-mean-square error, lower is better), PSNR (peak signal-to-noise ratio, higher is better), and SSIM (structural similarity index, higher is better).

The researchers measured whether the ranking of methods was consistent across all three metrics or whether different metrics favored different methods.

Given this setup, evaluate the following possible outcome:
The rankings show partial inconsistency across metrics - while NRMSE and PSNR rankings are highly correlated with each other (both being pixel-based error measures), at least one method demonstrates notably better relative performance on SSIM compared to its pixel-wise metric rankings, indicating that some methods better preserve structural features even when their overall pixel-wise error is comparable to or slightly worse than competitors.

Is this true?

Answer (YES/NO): NO